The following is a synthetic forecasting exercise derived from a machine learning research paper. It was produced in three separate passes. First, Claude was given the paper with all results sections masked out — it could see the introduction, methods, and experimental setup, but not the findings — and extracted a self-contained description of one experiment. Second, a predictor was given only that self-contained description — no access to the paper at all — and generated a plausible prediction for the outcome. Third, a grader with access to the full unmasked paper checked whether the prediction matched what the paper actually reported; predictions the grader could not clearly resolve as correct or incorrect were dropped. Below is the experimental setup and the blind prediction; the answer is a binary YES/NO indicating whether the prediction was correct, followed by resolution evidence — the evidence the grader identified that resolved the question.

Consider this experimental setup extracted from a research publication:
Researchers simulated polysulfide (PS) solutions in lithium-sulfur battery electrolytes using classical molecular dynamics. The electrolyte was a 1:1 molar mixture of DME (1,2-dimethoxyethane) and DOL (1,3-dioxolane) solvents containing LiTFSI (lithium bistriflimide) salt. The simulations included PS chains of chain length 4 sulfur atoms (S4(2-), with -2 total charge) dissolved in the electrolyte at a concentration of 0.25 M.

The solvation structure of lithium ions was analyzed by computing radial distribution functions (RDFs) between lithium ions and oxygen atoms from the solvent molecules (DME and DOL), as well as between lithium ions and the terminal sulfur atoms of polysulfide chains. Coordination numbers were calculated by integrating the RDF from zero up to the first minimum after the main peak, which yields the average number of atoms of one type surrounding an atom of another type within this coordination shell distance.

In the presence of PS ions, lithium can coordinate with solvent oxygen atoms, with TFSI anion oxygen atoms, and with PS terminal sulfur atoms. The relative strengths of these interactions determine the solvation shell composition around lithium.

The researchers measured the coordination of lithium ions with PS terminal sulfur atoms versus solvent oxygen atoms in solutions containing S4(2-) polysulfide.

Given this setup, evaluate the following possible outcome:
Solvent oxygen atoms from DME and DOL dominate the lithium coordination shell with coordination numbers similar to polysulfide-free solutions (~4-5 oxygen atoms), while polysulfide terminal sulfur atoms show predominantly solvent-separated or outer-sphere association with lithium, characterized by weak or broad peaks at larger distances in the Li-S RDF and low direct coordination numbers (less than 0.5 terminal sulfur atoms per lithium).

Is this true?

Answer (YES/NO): NO